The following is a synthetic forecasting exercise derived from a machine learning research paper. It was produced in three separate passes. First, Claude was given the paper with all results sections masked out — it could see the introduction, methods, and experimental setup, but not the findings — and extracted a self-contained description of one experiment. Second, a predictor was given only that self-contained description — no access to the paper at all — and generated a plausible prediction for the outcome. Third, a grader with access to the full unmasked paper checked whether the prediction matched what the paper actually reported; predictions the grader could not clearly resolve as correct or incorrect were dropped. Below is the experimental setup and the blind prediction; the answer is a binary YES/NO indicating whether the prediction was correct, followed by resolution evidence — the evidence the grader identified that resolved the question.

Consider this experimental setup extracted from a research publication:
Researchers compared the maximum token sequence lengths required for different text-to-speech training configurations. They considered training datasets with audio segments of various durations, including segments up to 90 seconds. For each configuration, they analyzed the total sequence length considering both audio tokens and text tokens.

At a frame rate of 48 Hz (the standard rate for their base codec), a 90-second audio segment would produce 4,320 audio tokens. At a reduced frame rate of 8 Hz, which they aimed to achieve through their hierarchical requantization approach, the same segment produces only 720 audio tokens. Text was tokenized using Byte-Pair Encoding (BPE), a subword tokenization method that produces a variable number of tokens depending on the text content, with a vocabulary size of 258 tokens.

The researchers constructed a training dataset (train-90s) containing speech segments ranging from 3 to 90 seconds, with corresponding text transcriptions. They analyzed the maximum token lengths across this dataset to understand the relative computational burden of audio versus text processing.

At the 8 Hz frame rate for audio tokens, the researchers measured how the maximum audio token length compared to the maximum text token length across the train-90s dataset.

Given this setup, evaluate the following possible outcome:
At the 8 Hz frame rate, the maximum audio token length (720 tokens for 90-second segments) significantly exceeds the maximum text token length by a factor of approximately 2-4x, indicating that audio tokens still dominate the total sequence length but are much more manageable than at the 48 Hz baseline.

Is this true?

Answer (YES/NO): NO